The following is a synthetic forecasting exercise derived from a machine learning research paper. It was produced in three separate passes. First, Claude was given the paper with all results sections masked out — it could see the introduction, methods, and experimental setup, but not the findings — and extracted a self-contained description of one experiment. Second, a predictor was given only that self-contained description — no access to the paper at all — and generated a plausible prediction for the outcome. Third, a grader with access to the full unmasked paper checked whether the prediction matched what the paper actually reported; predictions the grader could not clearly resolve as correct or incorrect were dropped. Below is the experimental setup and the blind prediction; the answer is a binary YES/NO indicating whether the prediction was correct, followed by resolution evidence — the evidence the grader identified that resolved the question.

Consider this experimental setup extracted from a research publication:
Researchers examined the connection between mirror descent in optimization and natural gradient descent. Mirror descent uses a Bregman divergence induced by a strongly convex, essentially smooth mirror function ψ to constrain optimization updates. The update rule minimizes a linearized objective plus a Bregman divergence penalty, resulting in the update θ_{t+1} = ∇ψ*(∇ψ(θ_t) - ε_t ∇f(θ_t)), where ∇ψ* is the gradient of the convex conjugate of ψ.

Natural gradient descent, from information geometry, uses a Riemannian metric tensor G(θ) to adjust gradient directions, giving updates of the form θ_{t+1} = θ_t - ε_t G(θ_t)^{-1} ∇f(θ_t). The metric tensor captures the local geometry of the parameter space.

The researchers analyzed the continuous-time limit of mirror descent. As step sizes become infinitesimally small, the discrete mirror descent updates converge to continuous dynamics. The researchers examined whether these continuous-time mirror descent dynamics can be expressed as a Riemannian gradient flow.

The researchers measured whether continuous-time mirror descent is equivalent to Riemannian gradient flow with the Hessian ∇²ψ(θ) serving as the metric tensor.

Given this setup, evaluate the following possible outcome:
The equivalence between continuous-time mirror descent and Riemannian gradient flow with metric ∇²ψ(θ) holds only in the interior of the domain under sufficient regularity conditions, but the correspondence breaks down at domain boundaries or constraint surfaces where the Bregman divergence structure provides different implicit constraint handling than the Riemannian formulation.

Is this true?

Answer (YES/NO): NO